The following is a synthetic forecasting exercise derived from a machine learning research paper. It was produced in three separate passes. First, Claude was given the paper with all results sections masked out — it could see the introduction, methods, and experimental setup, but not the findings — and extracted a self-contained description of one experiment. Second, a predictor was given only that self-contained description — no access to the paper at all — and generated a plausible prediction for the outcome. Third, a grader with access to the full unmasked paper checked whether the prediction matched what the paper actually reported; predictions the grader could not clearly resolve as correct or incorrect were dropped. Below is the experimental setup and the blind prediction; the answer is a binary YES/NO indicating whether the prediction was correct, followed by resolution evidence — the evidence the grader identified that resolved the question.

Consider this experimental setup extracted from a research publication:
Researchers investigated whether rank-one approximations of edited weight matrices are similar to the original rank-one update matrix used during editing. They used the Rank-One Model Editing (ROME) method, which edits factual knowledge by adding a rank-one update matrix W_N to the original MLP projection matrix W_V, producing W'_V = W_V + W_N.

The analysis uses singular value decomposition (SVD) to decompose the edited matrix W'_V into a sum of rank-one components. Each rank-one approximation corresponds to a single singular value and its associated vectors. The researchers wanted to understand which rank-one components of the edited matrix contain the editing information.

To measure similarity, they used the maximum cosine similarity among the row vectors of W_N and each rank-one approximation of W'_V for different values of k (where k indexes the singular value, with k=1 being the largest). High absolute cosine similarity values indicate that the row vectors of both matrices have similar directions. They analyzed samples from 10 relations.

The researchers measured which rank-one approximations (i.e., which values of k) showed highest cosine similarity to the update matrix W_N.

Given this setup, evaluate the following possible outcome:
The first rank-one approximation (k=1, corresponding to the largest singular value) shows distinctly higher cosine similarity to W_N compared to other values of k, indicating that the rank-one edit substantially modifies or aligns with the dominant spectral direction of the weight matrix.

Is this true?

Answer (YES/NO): NO